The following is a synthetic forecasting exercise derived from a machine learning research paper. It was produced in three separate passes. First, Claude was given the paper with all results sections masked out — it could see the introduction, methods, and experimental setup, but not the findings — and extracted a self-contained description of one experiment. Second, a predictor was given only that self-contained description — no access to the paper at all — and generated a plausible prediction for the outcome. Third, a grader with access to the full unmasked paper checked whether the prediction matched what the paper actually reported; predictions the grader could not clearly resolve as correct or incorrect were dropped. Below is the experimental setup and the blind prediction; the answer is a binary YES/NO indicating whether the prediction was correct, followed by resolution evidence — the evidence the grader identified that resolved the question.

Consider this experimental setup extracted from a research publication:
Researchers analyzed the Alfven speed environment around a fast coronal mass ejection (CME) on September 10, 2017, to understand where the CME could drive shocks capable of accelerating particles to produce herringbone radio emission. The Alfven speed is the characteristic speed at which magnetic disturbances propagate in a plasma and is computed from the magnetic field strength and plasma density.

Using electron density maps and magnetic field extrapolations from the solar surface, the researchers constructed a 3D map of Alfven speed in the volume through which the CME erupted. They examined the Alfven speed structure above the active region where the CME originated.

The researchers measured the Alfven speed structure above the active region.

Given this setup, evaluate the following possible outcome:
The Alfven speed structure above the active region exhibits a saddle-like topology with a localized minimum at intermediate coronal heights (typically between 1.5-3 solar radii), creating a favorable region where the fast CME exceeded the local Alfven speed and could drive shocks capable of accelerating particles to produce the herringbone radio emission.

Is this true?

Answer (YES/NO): NO